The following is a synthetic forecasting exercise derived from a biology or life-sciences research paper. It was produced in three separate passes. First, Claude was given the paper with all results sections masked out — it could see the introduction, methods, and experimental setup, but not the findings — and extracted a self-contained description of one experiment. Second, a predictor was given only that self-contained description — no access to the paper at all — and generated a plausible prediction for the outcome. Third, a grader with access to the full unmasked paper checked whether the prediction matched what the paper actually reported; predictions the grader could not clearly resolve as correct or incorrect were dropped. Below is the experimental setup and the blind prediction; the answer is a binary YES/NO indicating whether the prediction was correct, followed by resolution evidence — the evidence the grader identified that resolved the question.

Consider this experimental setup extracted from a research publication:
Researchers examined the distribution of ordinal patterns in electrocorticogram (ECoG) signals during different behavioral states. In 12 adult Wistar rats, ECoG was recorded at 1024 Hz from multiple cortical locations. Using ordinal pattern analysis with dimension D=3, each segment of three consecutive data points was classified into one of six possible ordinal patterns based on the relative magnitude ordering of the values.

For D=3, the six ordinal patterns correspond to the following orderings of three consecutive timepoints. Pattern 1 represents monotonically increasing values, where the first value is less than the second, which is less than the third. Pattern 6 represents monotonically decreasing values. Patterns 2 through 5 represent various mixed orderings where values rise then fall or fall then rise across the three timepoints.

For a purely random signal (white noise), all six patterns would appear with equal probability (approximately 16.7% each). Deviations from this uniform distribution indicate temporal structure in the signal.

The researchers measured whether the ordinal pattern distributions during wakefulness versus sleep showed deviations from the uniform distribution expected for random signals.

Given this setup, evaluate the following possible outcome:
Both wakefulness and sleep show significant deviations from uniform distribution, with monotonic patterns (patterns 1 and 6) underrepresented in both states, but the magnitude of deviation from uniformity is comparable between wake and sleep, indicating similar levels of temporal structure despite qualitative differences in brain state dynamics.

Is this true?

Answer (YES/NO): NO